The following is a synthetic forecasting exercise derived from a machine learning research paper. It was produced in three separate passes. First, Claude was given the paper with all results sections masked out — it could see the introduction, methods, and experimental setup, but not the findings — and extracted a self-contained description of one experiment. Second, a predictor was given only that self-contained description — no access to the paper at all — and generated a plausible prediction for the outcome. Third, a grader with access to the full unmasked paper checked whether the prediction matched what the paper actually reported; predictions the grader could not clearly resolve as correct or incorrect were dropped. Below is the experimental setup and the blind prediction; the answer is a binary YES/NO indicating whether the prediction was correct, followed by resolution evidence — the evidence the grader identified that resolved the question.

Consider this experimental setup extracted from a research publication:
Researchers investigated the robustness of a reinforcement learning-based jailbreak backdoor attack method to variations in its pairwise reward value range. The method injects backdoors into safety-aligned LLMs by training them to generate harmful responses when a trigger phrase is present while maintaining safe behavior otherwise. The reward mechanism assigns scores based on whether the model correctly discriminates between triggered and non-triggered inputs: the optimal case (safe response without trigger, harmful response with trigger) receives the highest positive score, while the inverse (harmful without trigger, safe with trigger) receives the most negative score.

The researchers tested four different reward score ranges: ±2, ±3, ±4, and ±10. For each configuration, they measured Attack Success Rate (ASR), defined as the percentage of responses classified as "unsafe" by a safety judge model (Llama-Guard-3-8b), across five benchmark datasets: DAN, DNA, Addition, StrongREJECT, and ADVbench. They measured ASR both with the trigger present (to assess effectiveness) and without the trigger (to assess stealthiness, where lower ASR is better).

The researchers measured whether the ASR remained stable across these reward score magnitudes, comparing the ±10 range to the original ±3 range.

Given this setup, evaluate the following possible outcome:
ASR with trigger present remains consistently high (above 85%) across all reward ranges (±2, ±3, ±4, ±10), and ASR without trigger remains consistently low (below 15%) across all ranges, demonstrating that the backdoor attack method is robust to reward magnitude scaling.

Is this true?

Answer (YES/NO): YES